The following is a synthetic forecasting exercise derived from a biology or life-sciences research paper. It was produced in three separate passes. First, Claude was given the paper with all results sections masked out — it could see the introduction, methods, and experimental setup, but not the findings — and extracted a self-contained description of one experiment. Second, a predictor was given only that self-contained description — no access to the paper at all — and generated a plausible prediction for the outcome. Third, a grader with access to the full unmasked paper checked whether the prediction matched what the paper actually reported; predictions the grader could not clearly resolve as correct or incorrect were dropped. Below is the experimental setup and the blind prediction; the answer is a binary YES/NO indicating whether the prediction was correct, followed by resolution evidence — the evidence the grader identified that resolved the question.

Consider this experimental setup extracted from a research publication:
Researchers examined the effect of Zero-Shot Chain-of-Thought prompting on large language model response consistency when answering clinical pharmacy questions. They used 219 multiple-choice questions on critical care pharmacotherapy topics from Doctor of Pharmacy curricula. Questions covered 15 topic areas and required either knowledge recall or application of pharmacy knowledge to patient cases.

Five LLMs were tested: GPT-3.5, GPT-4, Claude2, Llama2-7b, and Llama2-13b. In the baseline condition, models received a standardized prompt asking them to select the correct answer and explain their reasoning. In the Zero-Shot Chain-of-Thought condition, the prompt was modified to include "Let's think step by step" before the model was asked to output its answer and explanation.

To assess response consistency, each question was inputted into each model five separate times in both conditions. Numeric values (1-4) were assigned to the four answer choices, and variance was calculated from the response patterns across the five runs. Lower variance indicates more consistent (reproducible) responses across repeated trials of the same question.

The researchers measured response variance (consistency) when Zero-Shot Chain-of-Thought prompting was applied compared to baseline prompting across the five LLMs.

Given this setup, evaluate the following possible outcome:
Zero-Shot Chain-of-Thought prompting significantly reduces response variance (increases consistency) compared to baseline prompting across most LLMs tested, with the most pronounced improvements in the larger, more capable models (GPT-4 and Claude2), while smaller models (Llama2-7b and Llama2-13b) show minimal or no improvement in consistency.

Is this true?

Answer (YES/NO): NO